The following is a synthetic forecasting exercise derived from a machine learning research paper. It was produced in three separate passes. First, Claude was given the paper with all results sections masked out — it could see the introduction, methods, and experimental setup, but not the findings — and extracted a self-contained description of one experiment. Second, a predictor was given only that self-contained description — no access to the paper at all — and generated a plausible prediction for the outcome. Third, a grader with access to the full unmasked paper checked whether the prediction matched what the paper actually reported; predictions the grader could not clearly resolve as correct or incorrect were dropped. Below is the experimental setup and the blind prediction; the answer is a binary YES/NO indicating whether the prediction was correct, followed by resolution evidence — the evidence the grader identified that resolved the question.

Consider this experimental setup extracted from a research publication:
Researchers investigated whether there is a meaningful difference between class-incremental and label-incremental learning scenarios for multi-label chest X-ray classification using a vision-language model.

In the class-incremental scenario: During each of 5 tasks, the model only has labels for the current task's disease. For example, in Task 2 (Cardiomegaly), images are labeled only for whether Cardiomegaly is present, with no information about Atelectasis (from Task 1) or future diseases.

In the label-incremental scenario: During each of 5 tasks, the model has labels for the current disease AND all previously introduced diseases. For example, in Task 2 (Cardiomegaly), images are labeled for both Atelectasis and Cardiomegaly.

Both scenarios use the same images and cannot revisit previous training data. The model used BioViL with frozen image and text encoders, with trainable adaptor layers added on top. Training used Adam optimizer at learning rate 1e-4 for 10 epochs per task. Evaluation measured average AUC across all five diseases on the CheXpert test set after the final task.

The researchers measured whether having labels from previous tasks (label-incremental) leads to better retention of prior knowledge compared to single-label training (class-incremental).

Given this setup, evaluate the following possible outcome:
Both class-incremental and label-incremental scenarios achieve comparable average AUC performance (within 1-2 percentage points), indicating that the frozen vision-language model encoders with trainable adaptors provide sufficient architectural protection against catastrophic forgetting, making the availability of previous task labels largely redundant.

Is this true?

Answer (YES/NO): NO